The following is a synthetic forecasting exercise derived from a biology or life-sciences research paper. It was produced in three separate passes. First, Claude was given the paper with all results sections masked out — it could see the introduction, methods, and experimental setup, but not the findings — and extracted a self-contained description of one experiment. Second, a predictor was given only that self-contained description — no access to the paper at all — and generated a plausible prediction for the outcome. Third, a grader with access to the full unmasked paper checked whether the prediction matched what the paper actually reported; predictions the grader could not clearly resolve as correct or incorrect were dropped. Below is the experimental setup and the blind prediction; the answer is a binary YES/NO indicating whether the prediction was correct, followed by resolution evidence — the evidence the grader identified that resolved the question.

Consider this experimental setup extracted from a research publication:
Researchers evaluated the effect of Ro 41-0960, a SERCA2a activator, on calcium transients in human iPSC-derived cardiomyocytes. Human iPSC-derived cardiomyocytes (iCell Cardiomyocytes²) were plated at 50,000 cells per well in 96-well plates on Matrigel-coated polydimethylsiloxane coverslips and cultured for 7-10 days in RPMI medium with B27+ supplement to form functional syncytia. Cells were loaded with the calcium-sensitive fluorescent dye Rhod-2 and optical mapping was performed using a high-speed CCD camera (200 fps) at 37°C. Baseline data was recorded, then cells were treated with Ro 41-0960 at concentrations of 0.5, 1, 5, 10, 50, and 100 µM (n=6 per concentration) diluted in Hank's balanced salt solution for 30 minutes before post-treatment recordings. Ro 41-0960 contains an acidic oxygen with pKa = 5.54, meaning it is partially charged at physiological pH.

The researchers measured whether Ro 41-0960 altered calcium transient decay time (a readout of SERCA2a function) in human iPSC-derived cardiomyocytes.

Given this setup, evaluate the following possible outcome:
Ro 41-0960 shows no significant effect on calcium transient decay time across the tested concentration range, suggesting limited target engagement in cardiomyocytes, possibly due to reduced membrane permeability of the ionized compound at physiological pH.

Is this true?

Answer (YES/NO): NO